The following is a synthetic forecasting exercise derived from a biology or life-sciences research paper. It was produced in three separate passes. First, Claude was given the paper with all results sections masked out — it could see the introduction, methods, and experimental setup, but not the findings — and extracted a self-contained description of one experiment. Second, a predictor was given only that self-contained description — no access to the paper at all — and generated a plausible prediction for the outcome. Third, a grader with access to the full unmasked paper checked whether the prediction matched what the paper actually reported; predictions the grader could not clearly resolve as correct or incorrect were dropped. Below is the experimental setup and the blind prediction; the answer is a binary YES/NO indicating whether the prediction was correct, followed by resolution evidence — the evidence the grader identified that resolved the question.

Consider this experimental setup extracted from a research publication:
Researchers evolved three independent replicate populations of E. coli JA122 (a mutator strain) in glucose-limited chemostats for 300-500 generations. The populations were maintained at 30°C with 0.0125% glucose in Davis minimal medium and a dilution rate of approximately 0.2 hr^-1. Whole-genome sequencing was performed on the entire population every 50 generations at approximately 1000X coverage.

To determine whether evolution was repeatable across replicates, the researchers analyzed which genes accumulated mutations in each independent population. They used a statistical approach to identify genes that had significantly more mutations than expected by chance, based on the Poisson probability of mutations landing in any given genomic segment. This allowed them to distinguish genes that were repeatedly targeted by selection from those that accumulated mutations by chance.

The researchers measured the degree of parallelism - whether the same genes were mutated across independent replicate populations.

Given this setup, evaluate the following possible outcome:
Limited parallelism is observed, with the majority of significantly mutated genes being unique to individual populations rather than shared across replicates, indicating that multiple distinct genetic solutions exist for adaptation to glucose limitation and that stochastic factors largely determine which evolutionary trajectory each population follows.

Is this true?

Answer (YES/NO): NO